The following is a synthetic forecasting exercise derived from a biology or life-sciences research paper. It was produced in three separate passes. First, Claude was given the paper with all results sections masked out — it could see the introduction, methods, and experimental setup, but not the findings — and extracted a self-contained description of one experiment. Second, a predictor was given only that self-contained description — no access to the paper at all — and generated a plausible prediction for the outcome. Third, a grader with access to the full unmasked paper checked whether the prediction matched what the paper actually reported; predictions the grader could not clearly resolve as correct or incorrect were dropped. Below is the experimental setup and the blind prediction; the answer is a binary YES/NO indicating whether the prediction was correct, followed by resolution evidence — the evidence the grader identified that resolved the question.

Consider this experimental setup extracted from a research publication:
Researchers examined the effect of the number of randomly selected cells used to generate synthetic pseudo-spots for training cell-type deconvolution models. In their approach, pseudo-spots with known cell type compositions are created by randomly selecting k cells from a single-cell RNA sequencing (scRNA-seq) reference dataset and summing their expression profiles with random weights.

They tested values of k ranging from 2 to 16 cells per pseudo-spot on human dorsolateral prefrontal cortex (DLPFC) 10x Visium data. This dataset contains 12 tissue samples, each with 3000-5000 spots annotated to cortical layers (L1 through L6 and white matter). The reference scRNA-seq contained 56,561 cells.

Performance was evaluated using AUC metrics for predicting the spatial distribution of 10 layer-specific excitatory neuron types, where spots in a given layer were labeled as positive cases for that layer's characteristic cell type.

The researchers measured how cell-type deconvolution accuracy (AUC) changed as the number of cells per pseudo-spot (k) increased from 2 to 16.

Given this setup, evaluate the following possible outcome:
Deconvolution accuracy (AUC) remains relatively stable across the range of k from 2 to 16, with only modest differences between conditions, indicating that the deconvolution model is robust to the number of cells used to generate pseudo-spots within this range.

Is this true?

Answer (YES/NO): NO